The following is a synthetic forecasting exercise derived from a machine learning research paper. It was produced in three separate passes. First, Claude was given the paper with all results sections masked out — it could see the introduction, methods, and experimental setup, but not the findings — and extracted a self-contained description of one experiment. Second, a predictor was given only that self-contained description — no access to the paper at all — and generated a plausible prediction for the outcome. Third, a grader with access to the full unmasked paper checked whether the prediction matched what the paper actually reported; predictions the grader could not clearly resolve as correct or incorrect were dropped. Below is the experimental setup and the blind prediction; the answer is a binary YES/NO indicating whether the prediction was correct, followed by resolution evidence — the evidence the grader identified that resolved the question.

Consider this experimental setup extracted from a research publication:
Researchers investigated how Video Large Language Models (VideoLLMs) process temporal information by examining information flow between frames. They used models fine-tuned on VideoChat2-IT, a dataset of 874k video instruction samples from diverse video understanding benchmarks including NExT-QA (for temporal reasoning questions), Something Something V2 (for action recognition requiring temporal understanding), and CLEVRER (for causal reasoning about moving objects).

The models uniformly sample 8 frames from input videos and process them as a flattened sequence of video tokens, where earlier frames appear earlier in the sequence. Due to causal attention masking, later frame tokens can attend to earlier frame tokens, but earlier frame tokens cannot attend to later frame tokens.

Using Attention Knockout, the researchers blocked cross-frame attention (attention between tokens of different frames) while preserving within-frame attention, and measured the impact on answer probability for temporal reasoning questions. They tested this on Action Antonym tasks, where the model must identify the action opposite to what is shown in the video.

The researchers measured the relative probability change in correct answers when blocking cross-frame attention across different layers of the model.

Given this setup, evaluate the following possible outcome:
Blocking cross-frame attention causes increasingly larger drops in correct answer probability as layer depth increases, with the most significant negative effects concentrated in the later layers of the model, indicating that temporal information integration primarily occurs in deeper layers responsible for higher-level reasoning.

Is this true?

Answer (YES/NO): NO